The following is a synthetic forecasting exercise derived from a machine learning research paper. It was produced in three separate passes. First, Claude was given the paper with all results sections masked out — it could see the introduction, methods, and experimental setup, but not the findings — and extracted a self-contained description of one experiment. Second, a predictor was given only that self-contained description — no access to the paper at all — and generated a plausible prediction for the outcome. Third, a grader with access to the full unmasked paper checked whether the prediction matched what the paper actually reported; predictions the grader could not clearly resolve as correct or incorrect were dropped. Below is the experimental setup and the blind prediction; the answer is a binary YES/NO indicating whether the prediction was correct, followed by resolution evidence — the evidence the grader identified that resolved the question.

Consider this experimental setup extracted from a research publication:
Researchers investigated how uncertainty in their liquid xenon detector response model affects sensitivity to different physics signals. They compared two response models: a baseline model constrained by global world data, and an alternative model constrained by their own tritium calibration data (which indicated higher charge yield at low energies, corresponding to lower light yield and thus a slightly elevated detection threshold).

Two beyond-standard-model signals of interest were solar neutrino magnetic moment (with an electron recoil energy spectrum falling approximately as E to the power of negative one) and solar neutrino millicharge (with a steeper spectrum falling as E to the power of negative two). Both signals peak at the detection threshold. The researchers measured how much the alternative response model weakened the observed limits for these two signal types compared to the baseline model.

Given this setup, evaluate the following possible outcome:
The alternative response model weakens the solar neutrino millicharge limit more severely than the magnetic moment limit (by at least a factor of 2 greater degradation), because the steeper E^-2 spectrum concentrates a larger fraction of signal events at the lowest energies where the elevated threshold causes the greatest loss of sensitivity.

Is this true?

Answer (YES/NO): YES